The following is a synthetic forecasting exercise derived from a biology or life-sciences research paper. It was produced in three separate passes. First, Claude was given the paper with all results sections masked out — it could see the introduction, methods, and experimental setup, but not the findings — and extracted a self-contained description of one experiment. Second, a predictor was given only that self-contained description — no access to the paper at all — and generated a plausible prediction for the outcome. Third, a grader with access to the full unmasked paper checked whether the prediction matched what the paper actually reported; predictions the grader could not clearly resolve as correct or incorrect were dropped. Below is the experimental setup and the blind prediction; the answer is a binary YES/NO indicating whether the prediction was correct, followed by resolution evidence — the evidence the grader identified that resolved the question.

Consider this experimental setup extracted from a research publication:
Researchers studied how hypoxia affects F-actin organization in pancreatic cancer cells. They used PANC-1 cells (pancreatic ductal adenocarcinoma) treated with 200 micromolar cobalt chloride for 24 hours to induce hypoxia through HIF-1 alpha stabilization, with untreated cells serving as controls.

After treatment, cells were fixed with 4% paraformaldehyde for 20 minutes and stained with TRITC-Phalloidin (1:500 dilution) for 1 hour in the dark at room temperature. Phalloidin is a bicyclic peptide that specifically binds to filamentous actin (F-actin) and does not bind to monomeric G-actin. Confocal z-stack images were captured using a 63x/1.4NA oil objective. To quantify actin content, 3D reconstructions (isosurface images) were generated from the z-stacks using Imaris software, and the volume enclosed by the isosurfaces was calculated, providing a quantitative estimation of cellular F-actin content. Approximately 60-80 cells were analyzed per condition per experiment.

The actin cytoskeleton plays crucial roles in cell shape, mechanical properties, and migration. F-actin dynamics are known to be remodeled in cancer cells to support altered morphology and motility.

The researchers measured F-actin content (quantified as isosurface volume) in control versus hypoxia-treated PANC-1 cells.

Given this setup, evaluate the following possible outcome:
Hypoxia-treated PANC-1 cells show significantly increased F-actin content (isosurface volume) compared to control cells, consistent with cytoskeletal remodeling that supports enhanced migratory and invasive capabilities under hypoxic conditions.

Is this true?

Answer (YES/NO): NO